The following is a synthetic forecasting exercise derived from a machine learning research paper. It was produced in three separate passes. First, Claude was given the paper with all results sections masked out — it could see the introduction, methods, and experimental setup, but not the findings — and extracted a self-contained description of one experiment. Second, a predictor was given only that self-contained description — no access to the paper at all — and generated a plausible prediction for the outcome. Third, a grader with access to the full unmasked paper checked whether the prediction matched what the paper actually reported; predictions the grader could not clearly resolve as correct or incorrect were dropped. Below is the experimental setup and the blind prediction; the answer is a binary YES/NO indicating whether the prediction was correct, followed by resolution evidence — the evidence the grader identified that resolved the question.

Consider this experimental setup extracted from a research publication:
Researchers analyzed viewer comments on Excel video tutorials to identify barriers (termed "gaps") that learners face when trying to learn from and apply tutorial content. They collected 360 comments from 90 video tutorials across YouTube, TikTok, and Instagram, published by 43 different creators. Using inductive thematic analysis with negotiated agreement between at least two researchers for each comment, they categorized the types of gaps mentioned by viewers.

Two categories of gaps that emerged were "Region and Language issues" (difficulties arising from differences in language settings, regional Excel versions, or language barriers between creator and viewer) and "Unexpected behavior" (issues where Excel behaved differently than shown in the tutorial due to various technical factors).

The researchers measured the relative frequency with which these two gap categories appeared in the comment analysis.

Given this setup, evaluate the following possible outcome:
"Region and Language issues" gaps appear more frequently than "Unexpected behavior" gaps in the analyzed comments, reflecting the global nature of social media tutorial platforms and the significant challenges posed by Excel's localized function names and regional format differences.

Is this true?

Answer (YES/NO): NO